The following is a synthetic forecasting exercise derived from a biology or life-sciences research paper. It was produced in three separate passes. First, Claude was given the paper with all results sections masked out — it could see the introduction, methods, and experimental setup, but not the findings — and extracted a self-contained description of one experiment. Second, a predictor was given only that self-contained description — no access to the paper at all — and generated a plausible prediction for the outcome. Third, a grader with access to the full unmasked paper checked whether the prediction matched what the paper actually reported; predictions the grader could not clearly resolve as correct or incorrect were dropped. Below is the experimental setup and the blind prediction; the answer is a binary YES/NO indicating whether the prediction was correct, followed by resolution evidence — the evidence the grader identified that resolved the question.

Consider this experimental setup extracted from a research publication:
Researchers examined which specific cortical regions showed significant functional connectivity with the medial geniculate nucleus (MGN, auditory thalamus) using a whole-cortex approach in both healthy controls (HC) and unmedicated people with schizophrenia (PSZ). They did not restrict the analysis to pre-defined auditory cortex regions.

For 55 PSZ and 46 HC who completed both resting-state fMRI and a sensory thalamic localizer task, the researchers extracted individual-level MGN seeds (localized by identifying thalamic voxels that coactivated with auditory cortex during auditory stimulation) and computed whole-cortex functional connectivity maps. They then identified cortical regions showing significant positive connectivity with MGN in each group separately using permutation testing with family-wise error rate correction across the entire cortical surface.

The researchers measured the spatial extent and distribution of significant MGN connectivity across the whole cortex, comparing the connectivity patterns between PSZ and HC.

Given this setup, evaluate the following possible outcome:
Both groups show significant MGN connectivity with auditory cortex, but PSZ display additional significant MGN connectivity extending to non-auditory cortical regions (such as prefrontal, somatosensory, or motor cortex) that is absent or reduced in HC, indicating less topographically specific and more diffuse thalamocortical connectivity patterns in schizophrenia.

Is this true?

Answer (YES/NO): NO